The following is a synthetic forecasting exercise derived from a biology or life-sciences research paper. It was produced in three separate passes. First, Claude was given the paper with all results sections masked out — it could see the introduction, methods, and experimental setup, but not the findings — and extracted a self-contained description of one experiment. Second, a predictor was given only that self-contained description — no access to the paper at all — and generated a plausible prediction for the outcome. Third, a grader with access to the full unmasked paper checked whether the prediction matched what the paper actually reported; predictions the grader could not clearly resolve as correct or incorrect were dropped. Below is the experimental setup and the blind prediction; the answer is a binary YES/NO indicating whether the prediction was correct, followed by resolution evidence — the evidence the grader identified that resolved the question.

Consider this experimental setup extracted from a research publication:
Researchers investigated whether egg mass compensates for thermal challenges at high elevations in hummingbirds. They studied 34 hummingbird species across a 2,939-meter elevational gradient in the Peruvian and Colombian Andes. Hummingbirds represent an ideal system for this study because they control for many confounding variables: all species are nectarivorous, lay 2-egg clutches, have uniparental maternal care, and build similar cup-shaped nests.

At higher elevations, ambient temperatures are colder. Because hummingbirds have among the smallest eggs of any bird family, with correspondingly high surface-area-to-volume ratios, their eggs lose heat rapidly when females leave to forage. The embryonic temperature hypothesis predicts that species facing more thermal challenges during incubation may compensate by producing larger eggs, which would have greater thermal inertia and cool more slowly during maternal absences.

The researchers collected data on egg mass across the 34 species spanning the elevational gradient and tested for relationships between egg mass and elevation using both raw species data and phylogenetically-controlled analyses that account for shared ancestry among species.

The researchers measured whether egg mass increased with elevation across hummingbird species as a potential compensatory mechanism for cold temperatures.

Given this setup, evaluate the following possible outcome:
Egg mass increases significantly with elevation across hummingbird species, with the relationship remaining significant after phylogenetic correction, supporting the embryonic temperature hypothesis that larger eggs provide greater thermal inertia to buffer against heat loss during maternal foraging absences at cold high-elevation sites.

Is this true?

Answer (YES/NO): NO